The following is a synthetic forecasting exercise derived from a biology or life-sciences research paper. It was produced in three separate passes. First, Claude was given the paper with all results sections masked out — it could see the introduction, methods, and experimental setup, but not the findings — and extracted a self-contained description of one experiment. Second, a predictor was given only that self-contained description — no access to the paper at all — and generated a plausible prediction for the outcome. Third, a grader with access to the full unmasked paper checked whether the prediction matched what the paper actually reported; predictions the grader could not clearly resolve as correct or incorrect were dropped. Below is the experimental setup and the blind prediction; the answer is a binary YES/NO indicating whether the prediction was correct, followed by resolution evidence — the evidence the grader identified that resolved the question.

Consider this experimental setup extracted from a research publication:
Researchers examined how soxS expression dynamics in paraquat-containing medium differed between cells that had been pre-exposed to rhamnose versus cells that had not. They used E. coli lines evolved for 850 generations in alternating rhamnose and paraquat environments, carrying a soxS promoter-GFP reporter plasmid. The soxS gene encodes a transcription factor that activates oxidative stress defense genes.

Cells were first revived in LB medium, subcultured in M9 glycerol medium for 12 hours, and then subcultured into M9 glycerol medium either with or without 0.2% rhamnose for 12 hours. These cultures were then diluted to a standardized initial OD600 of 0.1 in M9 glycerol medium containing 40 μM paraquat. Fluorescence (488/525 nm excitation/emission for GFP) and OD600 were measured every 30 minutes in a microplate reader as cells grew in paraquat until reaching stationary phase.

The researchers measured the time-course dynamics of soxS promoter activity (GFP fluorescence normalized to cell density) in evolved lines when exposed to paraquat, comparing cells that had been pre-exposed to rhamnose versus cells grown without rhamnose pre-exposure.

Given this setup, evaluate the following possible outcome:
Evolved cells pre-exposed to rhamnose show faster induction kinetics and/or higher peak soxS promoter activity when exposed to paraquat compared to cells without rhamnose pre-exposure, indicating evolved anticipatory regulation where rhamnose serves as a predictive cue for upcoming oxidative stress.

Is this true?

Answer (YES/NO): YES